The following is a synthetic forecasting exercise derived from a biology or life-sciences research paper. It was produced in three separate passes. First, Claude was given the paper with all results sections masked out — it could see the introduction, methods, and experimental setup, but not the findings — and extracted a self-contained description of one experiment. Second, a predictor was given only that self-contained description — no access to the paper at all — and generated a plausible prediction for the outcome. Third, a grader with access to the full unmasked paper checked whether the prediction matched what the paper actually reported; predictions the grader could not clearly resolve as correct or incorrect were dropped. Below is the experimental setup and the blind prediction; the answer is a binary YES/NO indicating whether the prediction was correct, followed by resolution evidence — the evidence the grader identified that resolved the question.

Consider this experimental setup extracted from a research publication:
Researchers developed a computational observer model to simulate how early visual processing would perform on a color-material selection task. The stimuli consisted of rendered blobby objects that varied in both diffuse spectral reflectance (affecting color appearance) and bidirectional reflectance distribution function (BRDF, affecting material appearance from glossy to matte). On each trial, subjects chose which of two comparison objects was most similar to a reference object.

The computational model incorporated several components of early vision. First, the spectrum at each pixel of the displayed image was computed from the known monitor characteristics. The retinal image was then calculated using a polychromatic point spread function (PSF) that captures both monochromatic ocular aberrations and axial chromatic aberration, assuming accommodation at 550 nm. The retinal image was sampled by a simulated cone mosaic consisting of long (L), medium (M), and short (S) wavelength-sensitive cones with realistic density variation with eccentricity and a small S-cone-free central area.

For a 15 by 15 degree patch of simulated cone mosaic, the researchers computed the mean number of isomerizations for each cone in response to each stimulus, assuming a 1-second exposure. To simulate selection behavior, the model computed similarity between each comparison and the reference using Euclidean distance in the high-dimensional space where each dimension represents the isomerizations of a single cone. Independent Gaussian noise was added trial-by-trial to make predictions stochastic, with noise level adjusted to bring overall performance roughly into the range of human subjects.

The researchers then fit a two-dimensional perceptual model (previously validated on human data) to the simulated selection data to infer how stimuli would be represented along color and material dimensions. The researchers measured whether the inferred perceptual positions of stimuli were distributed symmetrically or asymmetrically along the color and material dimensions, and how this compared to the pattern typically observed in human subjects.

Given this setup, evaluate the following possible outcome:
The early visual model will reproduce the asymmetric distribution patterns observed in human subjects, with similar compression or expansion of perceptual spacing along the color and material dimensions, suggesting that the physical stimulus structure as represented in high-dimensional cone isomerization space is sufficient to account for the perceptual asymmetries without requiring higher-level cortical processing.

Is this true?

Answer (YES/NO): NO